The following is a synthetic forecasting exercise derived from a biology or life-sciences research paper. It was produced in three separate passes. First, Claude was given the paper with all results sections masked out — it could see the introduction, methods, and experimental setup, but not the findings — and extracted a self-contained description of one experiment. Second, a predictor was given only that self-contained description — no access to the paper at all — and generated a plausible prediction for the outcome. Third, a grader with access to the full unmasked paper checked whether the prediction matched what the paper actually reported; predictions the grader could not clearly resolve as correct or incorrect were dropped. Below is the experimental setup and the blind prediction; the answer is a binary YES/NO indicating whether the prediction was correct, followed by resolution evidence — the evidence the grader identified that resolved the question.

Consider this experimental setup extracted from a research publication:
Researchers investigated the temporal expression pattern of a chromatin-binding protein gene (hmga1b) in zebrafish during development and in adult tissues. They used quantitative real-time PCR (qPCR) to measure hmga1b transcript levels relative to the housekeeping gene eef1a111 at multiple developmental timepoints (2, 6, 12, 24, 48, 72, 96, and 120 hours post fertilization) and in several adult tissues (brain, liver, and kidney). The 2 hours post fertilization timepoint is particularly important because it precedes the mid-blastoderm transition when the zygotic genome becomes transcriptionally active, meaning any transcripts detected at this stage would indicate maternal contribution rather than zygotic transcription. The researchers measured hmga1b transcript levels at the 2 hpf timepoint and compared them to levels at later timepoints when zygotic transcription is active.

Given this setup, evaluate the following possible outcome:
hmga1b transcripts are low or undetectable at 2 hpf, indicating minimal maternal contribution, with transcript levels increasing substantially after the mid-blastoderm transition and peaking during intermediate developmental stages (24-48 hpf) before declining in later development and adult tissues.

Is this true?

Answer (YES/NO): NO